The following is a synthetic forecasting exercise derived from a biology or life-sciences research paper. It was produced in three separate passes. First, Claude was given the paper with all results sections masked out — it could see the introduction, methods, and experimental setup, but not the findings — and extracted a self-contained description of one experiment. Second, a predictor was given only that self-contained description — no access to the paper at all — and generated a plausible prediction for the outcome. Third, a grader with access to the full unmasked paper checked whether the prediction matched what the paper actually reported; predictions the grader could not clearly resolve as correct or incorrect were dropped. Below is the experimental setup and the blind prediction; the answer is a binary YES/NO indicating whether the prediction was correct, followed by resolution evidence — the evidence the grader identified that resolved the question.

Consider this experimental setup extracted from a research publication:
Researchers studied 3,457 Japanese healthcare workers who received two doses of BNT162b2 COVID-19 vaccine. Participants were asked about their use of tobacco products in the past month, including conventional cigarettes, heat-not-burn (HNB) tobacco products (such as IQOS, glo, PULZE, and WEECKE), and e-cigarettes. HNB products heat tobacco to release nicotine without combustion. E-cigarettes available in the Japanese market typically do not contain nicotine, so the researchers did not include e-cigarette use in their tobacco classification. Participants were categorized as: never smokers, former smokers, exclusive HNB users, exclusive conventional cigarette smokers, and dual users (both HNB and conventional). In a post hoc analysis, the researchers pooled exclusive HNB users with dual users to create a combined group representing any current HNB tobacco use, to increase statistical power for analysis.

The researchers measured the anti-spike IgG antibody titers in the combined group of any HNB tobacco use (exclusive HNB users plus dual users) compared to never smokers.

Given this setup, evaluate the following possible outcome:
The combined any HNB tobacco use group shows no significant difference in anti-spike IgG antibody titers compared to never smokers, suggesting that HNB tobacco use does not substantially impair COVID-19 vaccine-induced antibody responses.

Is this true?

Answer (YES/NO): NO